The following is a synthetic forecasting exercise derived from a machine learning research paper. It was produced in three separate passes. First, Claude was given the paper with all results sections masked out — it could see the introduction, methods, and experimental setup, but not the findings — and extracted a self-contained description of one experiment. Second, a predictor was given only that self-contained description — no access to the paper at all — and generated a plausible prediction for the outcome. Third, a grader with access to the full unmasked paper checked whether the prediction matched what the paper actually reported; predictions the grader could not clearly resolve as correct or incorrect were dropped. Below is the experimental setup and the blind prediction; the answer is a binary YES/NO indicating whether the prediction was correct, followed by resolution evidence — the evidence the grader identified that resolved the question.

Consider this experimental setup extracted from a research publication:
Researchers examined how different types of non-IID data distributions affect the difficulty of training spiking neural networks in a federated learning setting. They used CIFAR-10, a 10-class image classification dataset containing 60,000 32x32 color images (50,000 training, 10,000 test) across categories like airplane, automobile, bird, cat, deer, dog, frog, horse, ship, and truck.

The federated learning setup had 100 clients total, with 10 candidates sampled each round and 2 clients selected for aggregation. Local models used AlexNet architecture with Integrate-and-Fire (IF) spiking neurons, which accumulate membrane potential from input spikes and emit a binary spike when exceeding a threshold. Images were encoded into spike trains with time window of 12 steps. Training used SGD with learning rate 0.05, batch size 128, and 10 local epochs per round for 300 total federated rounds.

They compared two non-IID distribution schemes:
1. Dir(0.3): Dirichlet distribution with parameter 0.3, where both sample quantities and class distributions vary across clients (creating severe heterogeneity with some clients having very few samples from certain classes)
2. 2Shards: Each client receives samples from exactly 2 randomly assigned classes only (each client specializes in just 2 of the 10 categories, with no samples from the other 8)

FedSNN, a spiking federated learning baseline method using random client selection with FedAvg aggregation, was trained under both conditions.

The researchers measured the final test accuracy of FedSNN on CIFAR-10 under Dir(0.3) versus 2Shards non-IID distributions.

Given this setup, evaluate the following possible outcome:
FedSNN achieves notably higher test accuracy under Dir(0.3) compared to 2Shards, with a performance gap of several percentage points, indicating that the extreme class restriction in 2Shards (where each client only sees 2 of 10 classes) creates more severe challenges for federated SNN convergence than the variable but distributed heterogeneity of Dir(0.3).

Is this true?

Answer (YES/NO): YES